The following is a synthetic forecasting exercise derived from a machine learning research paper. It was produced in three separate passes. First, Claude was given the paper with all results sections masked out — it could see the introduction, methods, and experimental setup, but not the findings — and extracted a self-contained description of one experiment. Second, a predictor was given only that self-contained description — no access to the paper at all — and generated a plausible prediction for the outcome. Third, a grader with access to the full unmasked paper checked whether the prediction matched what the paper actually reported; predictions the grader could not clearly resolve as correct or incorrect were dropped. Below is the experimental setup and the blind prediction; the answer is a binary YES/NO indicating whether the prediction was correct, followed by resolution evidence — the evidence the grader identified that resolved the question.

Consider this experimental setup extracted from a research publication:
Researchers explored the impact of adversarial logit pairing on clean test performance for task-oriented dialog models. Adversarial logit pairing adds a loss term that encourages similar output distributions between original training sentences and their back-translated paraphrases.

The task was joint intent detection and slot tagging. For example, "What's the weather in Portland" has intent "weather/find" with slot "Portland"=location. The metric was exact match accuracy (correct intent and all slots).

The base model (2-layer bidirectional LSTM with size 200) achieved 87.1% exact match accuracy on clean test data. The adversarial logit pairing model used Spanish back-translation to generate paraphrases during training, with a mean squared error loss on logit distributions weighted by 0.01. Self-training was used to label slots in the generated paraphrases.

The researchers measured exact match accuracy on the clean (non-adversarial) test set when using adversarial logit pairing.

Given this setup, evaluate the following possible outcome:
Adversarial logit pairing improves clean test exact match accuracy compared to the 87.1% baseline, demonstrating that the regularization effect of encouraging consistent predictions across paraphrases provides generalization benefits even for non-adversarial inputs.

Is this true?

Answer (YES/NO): NO